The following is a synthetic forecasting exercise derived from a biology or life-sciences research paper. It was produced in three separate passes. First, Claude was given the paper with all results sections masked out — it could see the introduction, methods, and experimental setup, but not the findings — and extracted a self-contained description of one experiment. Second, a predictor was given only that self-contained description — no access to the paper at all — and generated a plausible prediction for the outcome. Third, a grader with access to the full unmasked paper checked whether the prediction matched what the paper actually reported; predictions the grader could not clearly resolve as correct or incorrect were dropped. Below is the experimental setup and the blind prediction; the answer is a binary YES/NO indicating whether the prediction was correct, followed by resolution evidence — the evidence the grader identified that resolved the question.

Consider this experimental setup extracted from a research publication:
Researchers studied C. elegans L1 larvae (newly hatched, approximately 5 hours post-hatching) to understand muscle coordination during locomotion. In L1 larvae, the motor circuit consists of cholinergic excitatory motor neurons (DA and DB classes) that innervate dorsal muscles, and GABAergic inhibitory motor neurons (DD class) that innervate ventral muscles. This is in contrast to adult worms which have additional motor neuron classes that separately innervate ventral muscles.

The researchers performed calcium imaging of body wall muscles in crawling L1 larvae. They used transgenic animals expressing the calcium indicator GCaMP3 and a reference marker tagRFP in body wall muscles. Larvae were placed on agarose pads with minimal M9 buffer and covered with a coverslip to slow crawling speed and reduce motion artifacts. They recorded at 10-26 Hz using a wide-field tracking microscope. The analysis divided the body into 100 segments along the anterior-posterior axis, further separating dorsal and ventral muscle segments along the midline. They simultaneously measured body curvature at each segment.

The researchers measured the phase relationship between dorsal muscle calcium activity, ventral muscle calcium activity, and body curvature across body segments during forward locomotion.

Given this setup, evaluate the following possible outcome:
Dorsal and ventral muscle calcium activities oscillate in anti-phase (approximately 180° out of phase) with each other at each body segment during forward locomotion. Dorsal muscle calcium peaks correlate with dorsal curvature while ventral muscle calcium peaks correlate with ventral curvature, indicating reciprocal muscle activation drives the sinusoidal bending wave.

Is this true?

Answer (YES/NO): YES